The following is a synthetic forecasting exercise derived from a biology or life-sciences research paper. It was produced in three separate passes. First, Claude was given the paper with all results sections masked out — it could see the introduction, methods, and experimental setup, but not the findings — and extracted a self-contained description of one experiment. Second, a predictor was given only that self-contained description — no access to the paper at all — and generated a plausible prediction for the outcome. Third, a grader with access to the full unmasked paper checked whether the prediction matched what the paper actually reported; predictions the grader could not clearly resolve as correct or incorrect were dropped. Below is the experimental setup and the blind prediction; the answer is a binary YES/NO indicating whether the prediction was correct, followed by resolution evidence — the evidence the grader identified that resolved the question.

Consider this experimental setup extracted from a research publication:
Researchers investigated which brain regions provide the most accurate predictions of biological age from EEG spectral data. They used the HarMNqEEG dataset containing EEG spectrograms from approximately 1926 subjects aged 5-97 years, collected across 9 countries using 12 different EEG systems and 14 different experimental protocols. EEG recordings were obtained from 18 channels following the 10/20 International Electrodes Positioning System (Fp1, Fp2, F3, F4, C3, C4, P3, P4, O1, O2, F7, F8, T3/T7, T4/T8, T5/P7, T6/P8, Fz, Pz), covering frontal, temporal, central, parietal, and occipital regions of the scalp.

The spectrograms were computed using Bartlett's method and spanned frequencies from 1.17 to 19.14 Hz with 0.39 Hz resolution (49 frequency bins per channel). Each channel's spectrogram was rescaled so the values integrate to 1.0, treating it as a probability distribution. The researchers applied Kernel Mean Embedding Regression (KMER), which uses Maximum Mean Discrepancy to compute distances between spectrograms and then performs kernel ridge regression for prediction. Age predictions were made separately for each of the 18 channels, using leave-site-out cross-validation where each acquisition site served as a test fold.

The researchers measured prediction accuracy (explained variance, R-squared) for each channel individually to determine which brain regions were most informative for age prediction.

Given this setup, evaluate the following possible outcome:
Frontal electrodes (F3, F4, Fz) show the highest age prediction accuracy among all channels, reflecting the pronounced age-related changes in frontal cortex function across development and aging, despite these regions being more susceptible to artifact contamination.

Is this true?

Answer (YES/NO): NO